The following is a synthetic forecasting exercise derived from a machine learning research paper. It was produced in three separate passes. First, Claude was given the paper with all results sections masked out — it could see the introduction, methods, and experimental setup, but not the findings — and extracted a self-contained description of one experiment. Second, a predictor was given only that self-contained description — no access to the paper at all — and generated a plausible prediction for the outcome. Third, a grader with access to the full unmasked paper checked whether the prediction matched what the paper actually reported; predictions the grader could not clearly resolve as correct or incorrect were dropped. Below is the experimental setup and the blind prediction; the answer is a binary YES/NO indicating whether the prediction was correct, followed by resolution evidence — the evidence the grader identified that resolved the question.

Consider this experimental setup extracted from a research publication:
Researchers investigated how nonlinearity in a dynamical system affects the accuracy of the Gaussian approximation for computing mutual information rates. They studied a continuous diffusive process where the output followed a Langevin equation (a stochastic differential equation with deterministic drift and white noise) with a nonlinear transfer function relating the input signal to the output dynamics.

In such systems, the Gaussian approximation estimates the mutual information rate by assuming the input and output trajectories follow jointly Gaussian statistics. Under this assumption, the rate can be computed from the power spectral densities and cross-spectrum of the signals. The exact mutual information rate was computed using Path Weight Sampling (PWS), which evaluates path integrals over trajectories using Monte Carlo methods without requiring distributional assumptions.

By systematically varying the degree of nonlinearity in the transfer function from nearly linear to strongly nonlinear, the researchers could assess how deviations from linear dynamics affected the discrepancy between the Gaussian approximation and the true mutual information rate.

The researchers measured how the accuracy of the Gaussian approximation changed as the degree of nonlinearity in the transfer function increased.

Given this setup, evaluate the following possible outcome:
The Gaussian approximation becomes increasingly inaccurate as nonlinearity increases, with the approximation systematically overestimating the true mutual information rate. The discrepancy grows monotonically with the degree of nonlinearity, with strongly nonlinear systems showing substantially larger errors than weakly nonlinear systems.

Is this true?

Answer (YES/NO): NO